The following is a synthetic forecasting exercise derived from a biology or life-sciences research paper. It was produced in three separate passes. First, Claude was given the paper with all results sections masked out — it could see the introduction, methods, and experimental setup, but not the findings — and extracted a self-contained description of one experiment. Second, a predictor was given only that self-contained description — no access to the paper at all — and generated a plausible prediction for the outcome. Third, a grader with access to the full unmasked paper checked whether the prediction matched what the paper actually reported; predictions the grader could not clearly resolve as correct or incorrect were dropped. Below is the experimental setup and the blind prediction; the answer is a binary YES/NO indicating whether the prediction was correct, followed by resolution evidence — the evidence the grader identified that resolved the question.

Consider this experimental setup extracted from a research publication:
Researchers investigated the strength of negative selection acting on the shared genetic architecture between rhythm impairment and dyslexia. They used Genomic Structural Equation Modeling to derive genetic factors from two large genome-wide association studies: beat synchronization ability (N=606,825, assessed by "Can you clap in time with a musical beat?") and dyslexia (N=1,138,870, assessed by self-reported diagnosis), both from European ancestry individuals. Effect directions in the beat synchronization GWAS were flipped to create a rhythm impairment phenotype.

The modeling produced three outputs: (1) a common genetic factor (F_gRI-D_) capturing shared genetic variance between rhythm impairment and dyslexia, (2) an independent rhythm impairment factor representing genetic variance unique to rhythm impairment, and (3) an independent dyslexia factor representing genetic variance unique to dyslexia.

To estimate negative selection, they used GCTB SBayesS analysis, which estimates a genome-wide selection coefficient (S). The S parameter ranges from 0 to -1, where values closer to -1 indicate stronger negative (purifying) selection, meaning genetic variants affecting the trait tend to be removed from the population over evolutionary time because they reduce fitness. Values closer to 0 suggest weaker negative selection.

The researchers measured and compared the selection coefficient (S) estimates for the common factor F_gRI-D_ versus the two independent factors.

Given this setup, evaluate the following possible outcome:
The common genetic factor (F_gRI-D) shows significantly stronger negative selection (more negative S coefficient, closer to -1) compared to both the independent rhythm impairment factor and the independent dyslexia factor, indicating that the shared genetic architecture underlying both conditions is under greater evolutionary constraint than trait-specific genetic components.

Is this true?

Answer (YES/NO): NO